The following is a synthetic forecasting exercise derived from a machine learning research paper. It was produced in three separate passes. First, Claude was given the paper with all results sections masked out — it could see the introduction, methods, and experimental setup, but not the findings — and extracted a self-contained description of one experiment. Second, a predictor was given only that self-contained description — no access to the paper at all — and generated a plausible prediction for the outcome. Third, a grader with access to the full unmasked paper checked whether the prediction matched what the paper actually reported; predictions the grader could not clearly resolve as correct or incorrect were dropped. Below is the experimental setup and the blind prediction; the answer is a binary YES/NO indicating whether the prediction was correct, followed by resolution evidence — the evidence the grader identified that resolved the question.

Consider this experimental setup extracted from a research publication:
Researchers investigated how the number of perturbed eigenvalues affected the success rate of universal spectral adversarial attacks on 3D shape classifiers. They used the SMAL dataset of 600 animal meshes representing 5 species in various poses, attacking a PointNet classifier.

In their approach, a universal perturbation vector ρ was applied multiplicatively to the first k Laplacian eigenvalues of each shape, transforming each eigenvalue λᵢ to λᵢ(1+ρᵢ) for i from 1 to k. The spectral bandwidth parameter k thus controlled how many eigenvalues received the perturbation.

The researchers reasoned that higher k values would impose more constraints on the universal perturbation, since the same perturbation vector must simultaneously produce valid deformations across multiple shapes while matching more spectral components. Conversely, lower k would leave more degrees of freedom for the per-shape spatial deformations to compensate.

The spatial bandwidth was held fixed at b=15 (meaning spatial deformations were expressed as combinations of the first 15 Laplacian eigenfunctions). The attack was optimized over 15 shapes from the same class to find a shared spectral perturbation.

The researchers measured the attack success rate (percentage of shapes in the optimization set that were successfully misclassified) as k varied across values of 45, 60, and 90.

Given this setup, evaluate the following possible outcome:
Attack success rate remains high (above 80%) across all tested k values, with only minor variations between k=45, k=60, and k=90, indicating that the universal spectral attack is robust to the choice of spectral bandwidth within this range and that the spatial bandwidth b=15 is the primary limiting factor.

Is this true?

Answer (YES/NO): NO